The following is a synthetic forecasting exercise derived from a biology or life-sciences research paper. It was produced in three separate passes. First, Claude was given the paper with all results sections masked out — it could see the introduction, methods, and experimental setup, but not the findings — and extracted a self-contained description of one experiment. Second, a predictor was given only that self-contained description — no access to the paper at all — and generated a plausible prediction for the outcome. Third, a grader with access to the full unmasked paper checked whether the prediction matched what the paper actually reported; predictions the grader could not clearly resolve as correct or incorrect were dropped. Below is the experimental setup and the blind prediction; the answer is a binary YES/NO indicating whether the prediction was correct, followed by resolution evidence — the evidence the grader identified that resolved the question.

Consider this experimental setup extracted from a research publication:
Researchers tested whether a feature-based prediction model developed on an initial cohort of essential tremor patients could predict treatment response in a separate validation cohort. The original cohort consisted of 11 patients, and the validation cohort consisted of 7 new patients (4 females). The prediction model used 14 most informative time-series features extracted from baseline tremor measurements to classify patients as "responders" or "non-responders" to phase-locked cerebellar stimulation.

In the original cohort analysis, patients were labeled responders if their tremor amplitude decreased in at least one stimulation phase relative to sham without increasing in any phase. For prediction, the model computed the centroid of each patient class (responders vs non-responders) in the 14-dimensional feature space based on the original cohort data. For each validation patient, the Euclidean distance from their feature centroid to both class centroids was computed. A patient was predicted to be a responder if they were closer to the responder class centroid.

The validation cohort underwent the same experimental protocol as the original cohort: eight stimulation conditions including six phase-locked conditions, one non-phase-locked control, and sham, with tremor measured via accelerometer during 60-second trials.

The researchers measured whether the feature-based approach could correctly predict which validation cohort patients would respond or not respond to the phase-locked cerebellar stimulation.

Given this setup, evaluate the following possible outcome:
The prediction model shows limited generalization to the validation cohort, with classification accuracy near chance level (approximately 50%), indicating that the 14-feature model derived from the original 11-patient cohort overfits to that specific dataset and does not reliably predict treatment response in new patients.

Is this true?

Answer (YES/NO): NO